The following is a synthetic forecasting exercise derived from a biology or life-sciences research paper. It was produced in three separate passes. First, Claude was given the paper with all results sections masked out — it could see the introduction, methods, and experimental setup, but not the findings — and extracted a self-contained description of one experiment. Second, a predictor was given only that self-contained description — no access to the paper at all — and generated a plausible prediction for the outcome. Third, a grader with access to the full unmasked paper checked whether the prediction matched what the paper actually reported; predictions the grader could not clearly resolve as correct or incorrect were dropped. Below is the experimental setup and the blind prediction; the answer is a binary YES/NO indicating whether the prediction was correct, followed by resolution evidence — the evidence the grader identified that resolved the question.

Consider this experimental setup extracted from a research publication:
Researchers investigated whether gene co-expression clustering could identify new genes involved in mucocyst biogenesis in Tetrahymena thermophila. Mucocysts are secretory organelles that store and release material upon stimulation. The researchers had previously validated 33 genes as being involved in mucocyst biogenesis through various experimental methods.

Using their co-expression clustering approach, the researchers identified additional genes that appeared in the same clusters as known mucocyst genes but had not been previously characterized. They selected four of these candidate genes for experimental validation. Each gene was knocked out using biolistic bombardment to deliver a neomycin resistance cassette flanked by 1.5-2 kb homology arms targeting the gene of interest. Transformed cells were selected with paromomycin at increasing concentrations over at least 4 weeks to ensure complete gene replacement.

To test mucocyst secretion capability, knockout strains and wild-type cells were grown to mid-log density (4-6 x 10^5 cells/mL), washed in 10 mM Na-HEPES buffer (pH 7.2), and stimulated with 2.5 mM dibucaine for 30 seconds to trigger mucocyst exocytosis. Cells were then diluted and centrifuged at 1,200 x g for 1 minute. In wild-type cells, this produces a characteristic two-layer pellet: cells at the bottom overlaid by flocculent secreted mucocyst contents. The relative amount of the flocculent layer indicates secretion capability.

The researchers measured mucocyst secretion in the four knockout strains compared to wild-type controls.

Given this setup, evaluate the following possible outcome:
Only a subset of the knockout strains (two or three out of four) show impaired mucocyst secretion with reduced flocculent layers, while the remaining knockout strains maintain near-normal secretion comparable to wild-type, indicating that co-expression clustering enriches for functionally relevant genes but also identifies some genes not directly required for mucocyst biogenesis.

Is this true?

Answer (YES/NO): NO